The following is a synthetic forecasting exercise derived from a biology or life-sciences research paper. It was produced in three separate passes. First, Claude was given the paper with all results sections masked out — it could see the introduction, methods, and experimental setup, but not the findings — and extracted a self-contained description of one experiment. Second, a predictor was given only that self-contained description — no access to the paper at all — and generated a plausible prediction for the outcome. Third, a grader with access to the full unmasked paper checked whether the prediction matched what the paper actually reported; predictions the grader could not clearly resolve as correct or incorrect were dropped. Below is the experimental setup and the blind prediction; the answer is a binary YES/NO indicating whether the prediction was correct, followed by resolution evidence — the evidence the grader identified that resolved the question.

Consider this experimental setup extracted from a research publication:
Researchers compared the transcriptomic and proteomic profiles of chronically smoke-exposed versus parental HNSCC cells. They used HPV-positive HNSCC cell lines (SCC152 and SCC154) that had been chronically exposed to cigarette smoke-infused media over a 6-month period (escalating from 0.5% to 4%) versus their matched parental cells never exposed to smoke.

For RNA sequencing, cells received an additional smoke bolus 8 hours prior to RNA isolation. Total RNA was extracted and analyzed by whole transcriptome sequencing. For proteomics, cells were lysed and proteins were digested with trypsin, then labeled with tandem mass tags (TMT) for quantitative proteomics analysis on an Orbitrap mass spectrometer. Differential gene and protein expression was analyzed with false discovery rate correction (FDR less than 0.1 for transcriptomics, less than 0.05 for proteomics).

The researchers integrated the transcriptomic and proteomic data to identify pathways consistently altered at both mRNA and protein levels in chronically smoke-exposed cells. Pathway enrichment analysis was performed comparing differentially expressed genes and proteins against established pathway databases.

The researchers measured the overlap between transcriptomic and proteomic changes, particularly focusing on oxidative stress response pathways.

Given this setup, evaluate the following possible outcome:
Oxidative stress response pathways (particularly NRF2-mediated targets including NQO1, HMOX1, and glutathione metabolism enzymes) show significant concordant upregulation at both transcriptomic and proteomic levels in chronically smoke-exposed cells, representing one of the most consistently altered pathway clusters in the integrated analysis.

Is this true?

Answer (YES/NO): NO